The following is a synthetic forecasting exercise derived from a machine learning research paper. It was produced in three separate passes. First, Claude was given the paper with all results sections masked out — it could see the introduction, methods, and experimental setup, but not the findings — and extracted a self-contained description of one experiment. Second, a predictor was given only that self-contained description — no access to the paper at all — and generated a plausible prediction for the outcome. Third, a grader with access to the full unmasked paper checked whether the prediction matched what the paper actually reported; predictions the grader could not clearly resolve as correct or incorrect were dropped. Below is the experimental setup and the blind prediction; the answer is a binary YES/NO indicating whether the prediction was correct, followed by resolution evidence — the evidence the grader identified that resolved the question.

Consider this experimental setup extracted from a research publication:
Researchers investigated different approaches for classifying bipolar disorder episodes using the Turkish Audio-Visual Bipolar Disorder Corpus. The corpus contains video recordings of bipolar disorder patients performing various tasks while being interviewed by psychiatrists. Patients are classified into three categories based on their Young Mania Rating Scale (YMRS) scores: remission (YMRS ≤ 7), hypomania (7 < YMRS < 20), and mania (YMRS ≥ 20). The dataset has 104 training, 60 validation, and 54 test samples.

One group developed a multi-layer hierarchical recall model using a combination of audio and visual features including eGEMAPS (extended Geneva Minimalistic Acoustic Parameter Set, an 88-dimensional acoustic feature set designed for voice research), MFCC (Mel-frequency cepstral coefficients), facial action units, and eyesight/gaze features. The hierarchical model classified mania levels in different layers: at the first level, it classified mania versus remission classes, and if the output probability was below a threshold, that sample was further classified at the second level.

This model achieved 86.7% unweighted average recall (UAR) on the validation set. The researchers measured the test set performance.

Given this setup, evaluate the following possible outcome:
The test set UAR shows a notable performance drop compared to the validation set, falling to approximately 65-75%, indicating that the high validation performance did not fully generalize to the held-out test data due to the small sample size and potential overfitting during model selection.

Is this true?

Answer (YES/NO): NO